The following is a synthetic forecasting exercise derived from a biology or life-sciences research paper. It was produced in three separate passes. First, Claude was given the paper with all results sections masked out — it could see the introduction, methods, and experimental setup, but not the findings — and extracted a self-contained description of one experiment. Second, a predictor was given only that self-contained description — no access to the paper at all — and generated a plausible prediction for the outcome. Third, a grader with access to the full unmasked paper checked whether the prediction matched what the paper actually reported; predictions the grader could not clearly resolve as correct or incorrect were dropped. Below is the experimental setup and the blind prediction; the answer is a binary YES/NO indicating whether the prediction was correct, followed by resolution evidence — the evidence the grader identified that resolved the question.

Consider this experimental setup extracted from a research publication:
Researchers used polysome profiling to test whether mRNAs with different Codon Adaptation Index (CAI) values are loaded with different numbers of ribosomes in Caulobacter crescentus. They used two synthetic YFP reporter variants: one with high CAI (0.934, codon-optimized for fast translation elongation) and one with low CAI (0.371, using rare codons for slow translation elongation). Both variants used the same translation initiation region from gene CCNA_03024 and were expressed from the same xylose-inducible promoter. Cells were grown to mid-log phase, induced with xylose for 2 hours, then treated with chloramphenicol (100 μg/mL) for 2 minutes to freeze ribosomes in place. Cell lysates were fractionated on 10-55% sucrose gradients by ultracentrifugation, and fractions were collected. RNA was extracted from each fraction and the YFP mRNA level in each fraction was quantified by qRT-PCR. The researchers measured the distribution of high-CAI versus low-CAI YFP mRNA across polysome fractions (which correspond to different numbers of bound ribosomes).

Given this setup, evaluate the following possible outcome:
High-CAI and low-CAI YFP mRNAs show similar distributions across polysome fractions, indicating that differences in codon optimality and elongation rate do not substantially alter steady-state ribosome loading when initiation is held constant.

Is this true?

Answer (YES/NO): NO